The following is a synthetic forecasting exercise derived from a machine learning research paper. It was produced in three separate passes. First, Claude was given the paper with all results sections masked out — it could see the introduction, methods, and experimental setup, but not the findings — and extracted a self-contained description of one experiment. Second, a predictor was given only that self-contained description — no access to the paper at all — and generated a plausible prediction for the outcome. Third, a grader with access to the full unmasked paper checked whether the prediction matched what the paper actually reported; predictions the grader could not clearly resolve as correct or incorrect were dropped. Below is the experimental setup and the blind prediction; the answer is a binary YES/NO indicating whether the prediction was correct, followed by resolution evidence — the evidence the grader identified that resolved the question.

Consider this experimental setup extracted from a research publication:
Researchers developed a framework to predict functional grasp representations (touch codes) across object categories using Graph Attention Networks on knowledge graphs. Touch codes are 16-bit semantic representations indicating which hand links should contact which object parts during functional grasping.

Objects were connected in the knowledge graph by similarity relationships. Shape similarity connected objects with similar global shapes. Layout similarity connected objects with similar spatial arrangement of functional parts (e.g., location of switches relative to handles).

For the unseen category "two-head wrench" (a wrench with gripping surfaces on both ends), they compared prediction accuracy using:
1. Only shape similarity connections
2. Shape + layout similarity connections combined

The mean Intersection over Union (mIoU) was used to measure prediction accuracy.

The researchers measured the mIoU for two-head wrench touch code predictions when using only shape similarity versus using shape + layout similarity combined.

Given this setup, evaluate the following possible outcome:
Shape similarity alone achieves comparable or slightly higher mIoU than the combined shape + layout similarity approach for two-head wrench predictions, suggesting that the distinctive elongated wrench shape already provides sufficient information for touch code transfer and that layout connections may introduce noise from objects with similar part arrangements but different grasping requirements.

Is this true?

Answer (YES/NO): NO